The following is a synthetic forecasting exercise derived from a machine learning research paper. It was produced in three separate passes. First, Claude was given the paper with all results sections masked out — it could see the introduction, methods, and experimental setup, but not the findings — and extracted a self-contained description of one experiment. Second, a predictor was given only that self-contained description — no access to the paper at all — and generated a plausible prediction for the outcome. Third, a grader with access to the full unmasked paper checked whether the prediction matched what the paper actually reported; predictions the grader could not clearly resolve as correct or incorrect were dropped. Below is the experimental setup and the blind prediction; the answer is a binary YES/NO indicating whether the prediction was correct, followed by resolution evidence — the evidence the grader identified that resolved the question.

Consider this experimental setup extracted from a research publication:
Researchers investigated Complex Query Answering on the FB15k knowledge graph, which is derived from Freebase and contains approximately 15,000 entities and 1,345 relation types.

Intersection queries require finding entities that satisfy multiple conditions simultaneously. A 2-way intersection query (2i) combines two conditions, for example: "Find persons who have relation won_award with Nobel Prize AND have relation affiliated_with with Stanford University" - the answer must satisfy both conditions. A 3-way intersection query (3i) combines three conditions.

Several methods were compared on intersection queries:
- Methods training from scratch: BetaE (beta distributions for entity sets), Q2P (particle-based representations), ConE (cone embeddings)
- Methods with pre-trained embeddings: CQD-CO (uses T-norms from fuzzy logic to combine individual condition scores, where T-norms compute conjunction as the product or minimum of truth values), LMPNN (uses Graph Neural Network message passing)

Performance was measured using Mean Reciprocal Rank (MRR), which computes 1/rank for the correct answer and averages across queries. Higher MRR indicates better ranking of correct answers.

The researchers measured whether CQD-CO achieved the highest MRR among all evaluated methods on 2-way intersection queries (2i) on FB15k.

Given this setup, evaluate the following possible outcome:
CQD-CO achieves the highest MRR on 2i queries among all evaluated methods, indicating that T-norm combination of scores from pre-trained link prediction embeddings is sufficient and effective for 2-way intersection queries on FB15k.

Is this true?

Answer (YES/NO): YES